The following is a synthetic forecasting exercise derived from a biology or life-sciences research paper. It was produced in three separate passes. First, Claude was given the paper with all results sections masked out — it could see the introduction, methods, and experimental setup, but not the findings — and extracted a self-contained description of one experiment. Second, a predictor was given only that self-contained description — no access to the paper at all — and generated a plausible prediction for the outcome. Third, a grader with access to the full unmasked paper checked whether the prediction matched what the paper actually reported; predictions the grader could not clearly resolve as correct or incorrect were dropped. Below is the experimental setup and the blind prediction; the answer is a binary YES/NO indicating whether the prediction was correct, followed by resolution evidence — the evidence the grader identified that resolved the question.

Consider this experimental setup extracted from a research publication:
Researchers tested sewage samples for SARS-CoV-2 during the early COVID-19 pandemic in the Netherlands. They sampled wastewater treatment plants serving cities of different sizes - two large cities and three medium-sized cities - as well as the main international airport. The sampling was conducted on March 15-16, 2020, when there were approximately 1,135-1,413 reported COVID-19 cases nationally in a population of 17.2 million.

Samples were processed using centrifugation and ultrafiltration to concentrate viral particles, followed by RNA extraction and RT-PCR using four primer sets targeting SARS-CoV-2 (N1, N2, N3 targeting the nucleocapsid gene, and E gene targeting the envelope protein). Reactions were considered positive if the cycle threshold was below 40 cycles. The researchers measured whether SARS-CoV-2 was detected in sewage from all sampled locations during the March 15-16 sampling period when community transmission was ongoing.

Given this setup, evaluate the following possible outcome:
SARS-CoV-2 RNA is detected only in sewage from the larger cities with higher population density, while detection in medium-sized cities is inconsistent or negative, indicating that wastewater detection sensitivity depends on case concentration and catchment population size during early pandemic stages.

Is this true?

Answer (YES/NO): NO